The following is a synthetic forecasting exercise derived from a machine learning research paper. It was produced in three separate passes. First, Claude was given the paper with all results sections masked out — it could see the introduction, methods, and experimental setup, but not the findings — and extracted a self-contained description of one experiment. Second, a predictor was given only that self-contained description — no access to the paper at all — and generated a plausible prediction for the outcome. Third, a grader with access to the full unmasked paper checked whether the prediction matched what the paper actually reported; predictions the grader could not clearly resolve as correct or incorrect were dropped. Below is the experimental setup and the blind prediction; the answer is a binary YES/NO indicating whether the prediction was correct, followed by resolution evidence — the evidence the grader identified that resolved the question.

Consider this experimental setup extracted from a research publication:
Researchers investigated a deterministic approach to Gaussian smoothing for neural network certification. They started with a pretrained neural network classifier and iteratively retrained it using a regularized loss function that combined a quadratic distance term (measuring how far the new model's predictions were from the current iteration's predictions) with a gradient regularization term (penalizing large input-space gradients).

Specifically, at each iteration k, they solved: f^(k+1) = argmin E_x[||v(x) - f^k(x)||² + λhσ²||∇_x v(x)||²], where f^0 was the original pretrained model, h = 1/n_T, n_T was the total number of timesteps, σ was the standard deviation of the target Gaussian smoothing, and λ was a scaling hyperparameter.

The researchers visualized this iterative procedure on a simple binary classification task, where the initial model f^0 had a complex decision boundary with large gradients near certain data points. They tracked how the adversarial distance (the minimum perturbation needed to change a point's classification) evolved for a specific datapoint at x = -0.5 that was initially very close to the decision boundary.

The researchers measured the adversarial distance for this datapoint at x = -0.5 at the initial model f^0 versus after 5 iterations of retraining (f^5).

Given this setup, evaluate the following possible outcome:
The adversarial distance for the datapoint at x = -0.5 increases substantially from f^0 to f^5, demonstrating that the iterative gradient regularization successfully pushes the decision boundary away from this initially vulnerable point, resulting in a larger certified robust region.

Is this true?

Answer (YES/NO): YES